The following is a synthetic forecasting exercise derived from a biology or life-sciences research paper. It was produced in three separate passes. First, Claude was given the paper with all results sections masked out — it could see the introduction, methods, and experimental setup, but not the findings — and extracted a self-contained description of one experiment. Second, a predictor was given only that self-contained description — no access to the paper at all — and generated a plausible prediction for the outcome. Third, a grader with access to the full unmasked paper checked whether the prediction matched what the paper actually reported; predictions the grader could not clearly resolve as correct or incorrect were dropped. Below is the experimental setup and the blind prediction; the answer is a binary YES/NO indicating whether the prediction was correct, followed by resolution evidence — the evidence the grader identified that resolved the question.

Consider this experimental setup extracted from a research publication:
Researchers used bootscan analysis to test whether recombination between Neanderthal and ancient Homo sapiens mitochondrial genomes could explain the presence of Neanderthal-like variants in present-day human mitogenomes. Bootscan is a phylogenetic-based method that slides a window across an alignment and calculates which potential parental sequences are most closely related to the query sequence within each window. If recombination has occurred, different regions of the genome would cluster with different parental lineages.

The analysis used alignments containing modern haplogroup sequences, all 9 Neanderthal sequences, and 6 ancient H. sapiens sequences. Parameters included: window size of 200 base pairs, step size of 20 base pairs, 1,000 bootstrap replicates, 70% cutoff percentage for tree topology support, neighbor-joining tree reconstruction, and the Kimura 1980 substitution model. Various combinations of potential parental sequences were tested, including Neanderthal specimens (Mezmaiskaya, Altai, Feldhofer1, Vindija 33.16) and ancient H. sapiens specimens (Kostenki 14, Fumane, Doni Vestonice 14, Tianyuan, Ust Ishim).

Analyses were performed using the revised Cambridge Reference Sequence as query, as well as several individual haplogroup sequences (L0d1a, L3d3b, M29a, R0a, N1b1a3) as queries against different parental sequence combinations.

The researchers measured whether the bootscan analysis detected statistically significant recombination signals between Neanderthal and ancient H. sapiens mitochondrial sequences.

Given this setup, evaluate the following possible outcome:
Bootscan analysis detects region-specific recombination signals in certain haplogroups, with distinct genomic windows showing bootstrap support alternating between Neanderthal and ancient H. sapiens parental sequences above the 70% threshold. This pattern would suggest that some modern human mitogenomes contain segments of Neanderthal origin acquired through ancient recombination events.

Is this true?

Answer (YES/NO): NO